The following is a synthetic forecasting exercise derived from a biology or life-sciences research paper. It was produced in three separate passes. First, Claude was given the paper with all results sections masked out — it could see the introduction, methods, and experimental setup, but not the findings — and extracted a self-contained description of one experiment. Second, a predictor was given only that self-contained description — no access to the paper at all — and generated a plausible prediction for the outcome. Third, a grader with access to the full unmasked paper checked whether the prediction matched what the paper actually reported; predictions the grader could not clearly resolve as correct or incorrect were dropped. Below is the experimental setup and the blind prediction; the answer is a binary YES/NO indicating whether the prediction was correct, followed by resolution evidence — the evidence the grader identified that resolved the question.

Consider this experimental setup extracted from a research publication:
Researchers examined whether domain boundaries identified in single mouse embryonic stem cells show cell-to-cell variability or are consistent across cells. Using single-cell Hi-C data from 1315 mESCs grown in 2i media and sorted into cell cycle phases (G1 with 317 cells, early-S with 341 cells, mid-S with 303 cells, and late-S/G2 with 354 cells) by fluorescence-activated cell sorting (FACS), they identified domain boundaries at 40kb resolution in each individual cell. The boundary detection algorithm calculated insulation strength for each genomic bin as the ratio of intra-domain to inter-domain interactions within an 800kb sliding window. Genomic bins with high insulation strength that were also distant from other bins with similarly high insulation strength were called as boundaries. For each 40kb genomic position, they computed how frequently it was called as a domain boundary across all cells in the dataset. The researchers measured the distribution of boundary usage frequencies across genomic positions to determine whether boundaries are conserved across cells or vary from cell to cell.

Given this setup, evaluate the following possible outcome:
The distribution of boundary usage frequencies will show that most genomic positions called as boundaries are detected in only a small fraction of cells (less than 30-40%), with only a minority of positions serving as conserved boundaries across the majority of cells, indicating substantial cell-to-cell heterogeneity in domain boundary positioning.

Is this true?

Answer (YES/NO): YES